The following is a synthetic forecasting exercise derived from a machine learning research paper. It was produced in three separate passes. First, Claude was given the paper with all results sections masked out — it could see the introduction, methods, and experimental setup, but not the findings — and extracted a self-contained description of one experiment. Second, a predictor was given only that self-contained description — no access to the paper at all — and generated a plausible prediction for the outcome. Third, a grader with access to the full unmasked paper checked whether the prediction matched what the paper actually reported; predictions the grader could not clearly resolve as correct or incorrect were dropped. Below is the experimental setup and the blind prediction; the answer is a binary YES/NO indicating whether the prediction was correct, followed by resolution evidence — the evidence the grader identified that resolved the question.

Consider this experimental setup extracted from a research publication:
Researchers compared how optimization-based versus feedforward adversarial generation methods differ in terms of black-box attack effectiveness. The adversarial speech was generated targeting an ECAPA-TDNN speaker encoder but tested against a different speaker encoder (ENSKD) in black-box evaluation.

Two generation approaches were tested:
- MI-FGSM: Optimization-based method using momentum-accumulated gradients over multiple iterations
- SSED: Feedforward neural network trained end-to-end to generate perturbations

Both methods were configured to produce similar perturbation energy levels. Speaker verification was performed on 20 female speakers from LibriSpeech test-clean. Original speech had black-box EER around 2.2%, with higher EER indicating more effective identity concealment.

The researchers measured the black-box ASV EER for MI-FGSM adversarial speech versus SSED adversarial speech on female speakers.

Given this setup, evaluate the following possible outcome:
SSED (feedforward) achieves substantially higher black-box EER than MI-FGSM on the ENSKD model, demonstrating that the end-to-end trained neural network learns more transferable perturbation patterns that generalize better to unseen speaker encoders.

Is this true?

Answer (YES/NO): NO